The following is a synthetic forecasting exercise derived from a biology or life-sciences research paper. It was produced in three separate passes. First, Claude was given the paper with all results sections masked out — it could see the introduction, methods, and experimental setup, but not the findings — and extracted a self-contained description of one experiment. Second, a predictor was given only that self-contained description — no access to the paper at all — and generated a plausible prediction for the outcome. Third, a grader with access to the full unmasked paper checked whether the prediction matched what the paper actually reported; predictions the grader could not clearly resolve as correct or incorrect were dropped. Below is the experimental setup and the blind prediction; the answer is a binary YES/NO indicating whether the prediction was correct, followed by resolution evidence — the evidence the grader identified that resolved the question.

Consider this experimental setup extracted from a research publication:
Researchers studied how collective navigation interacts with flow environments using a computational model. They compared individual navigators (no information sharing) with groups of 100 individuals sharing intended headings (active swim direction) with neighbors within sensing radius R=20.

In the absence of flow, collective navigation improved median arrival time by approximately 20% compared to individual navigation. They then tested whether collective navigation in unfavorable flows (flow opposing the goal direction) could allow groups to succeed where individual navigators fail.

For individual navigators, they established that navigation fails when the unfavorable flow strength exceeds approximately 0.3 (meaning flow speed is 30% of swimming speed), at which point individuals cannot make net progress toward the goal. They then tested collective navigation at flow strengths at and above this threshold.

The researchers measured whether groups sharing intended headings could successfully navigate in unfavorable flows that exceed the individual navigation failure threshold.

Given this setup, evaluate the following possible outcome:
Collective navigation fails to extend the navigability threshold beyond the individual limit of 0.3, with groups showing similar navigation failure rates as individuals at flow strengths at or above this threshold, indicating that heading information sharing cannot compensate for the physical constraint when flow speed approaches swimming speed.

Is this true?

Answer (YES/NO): NO